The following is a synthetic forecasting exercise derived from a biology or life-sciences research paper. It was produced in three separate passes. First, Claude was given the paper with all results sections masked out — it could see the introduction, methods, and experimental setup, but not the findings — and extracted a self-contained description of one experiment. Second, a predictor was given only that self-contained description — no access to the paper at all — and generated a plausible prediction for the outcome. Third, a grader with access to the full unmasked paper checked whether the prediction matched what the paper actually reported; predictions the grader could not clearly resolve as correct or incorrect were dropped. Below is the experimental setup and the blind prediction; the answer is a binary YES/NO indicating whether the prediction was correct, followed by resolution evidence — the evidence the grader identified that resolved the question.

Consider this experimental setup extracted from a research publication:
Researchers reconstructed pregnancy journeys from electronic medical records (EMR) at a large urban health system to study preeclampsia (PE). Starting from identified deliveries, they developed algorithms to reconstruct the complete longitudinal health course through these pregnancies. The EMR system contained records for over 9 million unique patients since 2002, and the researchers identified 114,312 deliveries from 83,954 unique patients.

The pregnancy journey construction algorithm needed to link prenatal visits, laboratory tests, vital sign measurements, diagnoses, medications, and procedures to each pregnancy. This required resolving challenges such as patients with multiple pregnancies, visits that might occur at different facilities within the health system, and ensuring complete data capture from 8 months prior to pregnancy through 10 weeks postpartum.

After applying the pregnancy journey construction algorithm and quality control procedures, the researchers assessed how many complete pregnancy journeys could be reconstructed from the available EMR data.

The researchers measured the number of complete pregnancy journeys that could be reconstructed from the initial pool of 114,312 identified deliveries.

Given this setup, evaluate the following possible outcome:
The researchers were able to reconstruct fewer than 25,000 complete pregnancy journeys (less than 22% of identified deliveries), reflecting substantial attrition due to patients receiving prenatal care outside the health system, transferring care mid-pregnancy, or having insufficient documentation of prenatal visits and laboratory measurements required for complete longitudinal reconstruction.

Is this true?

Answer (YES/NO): NO